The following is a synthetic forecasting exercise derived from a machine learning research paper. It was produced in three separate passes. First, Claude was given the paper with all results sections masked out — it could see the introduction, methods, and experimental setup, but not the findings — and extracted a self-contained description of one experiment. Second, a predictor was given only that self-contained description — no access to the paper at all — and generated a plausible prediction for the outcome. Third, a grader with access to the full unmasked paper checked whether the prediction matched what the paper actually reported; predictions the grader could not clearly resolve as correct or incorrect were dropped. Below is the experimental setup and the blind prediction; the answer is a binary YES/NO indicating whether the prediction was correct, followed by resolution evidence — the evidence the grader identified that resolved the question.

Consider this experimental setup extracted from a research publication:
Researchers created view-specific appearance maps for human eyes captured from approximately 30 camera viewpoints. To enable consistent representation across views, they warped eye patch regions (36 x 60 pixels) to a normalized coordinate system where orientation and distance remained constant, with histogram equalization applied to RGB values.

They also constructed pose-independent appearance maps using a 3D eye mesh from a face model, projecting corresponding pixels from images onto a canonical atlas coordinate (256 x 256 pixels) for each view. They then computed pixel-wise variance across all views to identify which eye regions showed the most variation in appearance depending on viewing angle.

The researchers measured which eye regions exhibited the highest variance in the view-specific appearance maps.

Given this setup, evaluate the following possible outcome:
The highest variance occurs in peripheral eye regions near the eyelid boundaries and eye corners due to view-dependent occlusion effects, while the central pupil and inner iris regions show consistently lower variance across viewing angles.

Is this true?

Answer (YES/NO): NO